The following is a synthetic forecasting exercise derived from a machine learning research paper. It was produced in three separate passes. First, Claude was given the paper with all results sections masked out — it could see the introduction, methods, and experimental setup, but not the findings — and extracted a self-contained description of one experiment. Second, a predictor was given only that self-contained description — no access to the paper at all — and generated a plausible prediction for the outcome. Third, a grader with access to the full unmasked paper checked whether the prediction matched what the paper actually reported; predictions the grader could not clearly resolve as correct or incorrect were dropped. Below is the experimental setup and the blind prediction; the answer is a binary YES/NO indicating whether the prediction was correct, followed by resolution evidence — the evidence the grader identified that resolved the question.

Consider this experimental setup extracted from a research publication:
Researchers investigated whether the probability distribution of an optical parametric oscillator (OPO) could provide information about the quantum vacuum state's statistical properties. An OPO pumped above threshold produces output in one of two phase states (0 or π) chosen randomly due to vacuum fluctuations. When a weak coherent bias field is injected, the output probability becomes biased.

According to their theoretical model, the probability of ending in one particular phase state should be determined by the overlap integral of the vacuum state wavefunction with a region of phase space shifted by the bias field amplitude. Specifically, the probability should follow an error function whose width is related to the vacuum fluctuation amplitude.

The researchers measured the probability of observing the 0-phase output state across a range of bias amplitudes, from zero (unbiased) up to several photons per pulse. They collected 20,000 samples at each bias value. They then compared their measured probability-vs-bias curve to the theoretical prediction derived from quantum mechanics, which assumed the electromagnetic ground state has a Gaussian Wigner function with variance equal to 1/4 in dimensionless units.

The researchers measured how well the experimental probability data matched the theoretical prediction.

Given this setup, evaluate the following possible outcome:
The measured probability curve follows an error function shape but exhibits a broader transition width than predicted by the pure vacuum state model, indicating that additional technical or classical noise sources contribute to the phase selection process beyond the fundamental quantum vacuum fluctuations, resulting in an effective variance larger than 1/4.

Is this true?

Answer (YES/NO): NO